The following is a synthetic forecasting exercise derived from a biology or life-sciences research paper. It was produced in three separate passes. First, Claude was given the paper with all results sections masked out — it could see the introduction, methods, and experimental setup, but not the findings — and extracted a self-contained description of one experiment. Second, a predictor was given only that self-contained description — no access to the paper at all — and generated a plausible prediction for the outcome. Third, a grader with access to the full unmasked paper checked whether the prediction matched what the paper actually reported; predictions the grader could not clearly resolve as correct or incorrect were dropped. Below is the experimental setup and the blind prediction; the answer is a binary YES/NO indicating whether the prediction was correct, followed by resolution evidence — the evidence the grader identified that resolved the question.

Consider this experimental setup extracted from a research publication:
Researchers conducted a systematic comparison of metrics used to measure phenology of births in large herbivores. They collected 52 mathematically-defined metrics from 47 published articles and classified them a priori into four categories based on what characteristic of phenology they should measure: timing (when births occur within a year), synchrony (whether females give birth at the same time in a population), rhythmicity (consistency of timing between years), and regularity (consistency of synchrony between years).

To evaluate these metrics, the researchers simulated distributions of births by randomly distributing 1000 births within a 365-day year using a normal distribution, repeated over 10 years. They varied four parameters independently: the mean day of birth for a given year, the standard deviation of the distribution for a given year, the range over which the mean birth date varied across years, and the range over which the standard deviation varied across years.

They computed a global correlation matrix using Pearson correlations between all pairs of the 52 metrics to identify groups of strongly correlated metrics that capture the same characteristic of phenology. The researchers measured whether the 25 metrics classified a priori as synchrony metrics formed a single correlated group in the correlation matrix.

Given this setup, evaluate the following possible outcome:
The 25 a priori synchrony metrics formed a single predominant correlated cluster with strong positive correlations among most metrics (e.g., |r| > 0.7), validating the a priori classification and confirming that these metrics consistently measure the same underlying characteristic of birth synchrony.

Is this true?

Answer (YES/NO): NO